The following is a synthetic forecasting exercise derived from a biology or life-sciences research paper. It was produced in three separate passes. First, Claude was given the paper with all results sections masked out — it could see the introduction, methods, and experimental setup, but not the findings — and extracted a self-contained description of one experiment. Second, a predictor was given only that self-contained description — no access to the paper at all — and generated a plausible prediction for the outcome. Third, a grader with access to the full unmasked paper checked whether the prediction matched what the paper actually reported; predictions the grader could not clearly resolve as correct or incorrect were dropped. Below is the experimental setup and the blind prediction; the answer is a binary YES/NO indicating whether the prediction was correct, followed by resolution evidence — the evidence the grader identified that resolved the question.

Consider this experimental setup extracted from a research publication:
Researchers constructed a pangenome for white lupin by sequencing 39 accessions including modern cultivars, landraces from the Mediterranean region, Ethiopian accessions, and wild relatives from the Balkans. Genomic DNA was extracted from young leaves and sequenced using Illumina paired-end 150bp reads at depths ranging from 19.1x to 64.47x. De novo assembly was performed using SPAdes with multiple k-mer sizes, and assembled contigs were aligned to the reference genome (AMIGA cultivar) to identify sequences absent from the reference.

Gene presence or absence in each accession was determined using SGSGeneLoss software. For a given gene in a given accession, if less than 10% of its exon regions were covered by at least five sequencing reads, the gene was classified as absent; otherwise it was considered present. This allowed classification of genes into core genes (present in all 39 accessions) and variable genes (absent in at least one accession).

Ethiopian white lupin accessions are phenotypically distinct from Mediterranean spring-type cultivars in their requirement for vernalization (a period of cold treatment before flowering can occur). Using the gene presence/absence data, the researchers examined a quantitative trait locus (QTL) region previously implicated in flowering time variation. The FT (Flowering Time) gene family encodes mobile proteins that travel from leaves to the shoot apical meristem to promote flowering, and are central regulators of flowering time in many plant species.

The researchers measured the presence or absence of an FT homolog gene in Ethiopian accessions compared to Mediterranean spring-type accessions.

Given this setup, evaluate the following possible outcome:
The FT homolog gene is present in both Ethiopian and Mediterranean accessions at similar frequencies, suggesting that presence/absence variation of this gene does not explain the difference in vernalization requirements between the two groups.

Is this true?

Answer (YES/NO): NO